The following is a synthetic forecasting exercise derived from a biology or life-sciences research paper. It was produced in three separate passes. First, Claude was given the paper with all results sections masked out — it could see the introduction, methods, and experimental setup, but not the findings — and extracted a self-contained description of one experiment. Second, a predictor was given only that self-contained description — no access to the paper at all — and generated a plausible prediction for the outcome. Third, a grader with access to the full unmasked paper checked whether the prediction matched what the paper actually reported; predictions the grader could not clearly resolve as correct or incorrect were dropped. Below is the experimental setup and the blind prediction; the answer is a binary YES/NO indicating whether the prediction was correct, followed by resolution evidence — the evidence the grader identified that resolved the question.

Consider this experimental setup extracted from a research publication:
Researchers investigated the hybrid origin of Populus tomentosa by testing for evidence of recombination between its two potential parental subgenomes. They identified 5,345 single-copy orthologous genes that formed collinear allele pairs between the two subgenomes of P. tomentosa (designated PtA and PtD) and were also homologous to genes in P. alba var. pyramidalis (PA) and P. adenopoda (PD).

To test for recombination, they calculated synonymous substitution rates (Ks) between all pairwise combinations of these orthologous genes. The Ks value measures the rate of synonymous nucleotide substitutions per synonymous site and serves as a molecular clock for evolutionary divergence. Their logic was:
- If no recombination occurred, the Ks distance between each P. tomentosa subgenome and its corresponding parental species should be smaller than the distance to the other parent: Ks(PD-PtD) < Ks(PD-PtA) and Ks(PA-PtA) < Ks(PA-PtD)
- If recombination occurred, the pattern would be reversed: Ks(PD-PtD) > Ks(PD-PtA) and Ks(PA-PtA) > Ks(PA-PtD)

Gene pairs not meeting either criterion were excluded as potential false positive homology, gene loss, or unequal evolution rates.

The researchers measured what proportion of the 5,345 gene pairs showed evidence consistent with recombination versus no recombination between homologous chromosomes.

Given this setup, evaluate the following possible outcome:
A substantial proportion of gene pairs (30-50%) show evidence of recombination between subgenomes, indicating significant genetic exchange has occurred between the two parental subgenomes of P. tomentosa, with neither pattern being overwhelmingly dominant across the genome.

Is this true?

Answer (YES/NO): NO